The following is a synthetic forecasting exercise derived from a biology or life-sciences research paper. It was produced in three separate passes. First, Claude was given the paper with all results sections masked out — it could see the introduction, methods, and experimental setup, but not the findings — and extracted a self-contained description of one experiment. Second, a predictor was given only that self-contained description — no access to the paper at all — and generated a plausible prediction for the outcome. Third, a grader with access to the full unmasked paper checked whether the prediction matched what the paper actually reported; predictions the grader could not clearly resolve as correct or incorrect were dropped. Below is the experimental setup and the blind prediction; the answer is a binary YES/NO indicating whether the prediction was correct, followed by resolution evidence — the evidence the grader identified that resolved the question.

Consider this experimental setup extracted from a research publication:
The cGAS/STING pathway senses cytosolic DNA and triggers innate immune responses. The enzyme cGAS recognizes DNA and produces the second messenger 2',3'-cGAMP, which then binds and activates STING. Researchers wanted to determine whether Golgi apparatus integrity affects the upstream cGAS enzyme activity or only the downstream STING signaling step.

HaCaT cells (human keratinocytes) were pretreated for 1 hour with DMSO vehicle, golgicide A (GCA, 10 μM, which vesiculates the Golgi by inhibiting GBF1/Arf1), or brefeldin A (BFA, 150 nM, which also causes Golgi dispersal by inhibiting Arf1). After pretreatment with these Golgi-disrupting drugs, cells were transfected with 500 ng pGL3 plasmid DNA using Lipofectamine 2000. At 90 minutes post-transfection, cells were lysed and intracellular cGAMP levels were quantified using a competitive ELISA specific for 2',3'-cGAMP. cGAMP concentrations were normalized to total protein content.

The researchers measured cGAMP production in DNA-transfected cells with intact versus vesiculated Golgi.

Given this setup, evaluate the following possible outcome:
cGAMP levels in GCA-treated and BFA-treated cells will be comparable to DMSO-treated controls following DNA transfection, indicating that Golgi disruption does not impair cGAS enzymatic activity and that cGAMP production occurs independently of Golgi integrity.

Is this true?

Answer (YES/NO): NO